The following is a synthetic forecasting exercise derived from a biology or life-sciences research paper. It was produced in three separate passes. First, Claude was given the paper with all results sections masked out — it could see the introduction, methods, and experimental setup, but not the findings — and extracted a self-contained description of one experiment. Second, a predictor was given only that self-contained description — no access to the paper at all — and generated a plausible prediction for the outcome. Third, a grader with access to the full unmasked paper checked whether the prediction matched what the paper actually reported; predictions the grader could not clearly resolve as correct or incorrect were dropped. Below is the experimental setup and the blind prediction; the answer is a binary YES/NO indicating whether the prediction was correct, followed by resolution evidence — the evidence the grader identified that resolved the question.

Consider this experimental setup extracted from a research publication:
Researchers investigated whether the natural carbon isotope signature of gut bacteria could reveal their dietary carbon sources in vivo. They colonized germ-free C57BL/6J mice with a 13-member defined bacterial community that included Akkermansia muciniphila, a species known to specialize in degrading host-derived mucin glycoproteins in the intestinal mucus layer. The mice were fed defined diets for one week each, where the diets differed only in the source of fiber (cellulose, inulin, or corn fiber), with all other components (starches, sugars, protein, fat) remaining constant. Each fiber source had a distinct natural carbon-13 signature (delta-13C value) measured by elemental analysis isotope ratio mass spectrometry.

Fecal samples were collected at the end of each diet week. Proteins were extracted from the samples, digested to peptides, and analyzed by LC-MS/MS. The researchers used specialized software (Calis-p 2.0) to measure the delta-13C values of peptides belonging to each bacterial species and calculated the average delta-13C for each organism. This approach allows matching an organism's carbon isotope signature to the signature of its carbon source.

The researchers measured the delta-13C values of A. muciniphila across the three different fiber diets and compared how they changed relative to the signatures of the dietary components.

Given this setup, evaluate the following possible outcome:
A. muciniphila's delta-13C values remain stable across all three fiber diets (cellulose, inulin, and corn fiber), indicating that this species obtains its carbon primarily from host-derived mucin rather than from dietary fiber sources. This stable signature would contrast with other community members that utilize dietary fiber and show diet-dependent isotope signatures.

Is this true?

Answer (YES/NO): YES